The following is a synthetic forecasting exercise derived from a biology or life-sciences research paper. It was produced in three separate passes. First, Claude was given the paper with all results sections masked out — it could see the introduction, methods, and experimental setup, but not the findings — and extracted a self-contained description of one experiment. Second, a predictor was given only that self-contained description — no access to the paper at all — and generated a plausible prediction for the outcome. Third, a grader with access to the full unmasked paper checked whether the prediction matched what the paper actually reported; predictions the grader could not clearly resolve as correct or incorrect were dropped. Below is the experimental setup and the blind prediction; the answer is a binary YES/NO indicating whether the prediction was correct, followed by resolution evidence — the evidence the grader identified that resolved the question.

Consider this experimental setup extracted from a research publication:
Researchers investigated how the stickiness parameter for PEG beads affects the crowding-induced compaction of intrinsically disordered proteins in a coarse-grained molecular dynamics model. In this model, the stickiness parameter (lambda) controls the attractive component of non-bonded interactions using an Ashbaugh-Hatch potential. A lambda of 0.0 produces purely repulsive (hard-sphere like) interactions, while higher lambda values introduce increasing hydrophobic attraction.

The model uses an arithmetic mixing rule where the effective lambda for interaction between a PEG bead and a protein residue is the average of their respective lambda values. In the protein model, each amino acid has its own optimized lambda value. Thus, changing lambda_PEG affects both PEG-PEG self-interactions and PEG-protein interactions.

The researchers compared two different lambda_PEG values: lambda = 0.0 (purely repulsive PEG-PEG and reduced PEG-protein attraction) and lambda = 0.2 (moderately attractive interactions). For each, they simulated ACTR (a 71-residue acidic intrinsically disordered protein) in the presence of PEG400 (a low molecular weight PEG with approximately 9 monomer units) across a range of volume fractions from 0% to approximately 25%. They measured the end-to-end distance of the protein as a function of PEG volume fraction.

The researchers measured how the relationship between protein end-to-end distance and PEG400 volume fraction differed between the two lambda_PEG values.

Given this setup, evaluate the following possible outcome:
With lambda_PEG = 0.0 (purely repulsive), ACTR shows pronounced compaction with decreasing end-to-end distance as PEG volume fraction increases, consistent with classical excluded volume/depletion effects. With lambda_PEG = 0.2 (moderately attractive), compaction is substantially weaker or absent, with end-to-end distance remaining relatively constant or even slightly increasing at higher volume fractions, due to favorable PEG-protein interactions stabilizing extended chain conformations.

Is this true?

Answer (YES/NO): NO